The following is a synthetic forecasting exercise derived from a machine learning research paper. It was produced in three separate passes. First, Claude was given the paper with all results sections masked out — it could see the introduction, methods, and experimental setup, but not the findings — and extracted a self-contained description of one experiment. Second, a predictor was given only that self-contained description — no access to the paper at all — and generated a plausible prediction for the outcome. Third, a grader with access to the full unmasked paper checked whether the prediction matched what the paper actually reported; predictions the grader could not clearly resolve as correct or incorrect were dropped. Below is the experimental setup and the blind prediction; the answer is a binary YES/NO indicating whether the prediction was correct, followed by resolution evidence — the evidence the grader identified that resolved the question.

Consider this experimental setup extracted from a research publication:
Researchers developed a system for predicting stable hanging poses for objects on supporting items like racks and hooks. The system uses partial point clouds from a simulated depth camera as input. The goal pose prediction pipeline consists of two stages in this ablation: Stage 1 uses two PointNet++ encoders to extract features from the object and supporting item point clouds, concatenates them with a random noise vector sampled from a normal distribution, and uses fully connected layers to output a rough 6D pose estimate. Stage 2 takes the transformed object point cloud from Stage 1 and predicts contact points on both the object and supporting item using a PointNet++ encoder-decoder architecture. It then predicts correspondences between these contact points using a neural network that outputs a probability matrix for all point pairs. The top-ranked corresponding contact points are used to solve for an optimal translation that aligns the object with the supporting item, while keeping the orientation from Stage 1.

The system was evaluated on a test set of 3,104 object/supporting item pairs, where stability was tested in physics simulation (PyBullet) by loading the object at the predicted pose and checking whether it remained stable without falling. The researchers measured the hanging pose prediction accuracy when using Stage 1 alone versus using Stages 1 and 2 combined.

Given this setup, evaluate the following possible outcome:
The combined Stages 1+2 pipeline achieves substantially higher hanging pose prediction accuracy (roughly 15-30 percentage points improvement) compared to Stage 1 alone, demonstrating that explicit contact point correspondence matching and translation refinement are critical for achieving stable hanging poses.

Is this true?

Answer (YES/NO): NO